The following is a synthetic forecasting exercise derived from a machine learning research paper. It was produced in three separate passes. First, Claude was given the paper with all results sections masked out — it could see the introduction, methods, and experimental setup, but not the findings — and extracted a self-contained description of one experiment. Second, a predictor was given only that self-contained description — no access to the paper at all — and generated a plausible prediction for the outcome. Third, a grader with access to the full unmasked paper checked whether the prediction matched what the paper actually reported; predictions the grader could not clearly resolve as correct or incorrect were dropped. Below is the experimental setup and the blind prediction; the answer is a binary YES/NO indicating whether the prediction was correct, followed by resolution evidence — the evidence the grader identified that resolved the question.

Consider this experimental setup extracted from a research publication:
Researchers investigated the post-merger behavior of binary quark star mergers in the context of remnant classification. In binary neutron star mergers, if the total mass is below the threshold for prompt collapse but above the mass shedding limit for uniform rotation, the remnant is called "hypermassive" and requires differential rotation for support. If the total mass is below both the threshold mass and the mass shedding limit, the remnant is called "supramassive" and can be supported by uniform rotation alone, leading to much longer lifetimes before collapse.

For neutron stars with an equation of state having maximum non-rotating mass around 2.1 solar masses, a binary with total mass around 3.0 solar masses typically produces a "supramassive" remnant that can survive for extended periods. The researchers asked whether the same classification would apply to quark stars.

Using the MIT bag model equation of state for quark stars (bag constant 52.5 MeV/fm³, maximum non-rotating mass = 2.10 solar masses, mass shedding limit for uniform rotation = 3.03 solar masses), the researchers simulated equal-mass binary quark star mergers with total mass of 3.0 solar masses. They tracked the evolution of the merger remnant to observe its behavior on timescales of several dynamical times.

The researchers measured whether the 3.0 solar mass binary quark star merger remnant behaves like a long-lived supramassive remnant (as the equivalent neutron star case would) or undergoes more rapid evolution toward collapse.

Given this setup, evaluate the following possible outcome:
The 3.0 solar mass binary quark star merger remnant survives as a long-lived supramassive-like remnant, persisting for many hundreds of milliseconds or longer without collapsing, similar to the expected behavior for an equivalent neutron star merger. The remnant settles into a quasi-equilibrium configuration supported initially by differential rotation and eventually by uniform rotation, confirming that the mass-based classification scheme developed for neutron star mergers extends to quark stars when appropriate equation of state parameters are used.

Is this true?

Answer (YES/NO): NO